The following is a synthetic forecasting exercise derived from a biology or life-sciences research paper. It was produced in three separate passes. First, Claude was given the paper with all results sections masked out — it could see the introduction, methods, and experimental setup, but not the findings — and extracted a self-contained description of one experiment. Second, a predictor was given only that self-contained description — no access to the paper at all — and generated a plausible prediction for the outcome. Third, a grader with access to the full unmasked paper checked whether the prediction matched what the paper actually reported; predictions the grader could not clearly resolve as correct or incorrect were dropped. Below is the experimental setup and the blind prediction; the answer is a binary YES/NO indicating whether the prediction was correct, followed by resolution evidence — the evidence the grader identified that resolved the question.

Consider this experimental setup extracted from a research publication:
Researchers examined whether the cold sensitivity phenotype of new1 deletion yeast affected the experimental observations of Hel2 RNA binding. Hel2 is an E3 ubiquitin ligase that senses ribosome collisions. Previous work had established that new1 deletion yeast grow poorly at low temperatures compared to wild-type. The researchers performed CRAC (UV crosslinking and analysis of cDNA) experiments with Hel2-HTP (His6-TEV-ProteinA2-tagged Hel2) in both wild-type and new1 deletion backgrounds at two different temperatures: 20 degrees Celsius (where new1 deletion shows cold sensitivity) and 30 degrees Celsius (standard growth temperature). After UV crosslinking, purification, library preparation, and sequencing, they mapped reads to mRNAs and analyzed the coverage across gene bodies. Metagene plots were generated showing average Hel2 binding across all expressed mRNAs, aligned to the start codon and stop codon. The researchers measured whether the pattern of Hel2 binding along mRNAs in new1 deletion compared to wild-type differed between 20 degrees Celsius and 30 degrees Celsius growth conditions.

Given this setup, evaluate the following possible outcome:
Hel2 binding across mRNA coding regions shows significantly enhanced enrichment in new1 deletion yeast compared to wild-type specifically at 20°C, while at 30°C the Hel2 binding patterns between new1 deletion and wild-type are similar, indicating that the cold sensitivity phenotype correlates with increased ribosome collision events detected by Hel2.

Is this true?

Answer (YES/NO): NO